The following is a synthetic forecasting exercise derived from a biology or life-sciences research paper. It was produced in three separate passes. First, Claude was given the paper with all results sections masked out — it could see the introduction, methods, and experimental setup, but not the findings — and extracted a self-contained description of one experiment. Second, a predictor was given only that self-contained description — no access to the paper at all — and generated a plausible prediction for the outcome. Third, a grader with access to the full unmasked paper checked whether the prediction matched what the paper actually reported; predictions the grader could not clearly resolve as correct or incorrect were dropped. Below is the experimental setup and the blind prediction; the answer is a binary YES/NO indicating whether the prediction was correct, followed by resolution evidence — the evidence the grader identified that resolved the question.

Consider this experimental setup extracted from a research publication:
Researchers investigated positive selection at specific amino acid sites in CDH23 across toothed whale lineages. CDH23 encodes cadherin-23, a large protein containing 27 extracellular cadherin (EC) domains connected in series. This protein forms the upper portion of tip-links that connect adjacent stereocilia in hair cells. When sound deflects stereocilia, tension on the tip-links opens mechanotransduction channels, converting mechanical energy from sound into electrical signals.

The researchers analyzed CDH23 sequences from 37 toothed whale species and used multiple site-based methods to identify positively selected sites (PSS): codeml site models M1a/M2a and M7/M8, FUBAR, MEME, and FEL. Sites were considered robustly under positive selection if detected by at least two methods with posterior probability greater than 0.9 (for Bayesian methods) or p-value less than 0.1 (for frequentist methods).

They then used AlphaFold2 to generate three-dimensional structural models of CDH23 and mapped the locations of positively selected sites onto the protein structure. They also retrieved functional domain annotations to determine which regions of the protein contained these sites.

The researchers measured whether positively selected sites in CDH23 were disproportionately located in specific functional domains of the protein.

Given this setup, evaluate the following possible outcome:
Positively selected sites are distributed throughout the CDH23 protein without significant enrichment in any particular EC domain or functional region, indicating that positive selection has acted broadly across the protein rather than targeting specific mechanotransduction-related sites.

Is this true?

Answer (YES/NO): NO